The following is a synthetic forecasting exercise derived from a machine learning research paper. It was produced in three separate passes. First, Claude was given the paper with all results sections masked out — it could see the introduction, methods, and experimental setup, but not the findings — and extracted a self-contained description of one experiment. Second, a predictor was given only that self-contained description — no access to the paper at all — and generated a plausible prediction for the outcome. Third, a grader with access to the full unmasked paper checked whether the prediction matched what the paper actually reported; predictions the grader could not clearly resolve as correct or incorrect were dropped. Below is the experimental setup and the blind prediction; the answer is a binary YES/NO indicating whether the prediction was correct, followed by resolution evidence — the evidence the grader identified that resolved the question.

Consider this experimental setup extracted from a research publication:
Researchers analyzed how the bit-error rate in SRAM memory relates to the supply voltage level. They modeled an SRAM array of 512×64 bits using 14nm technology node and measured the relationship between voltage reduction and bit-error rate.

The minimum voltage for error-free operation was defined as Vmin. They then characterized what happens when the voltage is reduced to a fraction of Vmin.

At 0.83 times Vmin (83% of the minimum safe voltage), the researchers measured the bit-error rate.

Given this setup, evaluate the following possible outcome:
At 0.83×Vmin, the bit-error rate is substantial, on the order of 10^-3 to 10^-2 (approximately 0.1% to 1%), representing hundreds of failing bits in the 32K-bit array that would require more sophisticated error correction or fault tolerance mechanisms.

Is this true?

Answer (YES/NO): YES